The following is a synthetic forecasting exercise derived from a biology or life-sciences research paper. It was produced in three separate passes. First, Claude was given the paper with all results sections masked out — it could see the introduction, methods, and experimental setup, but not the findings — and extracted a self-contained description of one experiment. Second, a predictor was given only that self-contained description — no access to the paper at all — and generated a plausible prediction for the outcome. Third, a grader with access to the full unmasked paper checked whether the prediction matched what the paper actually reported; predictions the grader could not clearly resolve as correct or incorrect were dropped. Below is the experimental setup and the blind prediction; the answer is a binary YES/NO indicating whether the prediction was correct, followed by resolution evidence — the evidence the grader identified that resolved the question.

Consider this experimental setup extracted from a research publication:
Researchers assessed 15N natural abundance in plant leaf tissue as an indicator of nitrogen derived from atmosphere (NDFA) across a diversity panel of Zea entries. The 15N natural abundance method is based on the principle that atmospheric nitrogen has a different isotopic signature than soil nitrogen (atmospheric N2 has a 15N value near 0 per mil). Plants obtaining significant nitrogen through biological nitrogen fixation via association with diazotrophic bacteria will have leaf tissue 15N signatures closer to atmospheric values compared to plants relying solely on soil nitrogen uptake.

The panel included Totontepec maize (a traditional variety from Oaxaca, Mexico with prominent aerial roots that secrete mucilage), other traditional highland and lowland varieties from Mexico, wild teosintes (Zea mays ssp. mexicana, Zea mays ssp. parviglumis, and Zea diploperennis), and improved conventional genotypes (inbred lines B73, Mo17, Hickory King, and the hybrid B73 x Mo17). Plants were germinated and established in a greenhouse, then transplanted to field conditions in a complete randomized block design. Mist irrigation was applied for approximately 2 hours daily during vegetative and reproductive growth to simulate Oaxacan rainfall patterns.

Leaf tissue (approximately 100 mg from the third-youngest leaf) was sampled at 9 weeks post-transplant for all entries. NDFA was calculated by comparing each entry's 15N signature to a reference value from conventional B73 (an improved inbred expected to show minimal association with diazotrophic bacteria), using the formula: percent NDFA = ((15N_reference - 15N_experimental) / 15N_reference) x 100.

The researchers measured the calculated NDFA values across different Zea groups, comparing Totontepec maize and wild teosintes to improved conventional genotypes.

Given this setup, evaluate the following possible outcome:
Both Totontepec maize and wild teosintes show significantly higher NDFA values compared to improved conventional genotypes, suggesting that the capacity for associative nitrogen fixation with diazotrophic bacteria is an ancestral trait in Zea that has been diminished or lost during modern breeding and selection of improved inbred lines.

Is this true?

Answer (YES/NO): YES